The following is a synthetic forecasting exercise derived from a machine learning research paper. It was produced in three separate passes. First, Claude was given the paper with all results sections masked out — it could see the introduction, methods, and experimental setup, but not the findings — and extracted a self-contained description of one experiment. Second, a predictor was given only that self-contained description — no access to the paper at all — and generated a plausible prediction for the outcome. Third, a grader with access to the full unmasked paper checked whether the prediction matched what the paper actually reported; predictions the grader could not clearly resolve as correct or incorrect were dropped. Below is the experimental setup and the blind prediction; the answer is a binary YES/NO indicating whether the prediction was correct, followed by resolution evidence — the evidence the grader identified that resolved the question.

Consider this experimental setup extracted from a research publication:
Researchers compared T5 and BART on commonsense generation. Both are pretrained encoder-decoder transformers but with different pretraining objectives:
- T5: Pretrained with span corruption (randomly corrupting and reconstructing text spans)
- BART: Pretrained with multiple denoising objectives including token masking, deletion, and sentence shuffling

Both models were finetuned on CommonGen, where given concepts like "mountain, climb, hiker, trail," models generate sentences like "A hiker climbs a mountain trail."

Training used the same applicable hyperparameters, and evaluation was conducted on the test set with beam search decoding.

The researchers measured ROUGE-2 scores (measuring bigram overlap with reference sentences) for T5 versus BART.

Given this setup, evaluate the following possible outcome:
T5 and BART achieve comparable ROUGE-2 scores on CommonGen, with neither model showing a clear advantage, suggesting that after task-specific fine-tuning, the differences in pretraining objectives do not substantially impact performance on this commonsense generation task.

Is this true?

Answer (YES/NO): NO